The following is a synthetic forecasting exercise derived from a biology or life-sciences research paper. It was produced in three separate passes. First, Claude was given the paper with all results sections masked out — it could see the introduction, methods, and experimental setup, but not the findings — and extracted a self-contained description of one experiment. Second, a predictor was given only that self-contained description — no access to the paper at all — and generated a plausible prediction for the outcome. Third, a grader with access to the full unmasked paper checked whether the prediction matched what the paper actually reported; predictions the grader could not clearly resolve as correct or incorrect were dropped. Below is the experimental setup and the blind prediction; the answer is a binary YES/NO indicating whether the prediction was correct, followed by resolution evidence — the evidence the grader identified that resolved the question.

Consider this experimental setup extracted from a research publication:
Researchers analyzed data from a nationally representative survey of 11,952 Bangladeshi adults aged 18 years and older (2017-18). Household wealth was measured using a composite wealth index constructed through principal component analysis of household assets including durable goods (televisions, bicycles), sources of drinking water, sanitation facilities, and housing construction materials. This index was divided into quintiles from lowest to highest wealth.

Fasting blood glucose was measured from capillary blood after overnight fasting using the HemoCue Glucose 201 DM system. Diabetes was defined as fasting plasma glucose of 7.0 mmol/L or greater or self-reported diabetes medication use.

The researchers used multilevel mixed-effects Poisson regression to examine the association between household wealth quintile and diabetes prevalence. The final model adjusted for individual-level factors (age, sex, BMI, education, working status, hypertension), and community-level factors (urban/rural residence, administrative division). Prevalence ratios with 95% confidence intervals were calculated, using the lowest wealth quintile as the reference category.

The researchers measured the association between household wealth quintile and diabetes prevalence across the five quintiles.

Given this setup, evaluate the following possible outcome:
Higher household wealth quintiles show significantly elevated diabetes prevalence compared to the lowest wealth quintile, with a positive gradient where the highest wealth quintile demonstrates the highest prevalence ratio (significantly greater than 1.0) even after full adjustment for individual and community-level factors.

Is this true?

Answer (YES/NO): YES